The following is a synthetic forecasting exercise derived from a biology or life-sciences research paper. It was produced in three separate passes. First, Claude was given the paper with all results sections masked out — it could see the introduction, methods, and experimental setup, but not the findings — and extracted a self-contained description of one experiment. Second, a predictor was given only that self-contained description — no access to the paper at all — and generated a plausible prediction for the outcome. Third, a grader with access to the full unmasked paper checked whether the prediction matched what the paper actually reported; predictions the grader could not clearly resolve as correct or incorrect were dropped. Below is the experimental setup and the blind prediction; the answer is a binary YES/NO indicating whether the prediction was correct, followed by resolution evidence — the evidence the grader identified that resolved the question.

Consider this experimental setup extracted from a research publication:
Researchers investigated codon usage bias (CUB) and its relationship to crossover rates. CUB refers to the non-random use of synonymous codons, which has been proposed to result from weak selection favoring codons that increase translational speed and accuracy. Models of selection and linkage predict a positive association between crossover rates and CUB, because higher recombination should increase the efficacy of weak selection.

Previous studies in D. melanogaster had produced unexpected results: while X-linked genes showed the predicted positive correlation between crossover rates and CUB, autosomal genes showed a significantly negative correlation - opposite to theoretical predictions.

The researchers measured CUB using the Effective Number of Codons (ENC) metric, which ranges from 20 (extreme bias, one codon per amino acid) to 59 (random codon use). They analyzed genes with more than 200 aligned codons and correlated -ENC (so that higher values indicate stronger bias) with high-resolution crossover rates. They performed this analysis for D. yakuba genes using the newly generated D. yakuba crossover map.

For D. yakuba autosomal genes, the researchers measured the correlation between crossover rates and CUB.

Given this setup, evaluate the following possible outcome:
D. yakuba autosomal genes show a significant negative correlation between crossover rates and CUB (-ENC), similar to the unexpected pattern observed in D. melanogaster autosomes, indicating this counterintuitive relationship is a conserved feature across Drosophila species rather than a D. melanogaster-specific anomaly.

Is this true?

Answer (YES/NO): NO